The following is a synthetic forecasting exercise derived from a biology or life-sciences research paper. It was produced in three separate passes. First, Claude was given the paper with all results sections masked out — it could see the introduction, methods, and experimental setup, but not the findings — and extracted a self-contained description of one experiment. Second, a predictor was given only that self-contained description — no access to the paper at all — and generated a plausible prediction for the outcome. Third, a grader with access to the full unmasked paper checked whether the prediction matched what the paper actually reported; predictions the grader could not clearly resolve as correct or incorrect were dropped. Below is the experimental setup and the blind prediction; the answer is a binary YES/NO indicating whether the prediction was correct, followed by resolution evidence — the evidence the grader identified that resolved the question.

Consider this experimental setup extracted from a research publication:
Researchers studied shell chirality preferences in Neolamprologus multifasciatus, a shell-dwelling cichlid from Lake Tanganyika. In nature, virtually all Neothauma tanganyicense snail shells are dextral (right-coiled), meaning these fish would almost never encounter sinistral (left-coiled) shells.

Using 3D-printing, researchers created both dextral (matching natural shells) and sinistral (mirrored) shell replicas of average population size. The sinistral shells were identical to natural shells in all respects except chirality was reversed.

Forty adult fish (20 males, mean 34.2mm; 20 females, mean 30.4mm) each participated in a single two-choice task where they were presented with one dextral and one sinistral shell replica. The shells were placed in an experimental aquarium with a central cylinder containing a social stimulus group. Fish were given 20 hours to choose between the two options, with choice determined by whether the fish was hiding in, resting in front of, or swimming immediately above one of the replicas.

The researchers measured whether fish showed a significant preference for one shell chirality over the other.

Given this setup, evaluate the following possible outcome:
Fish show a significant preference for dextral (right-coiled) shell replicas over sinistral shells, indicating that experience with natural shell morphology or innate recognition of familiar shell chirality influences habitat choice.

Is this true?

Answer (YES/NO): YES